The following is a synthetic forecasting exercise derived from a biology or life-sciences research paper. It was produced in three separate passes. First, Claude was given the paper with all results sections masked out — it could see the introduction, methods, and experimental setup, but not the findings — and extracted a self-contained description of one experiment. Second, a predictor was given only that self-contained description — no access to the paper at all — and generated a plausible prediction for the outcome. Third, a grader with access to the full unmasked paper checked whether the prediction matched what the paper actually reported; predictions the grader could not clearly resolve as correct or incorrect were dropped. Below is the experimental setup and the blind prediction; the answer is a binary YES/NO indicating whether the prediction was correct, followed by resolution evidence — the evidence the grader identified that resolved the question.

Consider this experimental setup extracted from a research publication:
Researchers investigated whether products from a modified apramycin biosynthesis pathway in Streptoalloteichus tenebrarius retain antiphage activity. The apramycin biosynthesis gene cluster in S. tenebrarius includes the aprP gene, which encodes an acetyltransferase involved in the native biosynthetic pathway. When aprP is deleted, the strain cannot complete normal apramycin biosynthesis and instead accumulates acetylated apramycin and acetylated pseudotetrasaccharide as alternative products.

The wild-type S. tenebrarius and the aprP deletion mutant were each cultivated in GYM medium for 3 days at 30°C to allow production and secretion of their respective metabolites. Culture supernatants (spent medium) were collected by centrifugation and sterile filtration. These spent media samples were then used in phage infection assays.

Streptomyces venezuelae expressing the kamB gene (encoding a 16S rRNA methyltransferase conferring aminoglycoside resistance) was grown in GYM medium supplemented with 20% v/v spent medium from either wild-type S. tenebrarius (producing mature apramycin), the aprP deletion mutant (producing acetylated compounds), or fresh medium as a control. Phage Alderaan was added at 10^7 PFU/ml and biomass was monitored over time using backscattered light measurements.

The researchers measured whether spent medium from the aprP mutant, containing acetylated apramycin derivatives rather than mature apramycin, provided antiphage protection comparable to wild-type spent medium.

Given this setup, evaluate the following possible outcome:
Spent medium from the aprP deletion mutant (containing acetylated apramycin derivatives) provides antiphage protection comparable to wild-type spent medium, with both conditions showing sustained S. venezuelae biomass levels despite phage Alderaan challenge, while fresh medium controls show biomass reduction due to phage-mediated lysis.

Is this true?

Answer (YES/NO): NO